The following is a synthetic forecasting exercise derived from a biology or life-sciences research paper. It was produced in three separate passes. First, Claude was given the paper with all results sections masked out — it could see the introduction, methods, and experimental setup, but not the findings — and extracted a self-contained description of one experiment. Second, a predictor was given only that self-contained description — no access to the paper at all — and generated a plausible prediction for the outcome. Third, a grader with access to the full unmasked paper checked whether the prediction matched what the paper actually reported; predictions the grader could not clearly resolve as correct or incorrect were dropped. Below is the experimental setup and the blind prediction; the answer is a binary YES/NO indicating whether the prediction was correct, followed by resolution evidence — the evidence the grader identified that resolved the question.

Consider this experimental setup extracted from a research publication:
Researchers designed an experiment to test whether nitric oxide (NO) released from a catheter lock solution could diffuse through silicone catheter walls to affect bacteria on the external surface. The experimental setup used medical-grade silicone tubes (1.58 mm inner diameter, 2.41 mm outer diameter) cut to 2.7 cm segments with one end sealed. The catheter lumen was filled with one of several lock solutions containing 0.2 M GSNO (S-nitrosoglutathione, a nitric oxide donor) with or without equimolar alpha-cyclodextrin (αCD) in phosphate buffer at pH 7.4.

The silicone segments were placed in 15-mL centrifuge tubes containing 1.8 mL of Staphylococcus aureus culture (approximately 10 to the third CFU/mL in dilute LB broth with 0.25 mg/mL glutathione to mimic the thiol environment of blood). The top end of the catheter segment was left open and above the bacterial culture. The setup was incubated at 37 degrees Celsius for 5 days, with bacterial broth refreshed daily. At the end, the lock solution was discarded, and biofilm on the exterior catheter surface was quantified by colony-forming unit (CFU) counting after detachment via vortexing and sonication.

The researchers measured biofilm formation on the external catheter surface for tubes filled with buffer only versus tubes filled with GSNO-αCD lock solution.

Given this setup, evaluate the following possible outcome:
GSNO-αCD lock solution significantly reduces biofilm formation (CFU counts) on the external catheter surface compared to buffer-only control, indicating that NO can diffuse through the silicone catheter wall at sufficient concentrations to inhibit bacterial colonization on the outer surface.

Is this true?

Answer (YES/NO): YES